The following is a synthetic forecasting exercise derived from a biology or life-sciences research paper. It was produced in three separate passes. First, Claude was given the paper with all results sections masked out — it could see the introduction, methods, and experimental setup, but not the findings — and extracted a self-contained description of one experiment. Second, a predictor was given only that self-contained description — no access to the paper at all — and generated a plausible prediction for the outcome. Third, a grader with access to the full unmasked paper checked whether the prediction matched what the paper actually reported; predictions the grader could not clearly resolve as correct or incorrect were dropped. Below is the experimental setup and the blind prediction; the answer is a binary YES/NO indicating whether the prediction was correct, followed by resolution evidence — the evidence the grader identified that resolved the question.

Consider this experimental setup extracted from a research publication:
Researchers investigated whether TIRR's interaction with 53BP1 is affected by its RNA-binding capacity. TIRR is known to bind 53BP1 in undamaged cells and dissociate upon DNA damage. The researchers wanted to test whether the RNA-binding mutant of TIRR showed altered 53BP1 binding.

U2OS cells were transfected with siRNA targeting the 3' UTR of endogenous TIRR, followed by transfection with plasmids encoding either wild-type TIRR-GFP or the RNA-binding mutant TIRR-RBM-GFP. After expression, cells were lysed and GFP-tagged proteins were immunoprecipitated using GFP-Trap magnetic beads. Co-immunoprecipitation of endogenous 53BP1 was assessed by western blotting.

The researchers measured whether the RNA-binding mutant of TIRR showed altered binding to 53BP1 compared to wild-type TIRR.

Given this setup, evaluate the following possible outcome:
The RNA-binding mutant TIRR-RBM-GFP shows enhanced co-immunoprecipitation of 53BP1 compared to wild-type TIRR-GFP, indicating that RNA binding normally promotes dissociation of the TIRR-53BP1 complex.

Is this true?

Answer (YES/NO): NO